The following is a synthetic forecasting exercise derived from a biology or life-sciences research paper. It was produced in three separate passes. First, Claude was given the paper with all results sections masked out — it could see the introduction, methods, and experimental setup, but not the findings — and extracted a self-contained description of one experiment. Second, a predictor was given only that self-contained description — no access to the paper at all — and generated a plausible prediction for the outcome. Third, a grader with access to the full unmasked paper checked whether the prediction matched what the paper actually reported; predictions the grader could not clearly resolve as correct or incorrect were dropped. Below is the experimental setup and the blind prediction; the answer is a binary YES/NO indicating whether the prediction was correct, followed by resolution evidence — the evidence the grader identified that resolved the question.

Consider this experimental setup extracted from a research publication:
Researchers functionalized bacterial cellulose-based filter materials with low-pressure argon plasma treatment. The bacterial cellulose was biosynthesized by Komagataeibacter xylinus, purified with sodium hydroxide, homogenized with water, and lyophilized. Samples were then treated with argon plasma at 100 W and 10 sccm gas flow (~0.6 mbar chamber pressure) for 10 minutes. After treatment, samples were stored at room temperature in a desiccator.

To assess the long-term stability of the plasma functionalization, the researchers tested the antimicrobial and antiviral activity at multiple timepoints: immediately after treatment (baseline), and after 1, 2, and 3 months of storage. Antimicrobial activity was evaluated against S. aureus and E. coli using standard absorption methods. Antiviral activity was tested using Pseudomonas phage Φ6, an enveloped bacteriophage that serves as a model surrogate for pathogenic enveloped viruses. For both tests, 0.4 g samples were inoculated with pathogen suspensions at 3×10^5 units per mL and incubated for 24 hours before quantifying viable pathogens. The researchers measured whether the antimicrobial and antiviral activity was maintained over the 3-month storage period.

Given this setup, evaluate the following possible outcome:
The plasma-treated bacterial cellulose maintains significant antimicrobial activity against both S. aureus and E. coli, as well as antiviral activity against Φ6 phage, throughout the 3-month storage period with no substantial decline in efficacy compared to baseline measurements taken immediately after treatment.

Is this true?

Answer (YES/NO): YES